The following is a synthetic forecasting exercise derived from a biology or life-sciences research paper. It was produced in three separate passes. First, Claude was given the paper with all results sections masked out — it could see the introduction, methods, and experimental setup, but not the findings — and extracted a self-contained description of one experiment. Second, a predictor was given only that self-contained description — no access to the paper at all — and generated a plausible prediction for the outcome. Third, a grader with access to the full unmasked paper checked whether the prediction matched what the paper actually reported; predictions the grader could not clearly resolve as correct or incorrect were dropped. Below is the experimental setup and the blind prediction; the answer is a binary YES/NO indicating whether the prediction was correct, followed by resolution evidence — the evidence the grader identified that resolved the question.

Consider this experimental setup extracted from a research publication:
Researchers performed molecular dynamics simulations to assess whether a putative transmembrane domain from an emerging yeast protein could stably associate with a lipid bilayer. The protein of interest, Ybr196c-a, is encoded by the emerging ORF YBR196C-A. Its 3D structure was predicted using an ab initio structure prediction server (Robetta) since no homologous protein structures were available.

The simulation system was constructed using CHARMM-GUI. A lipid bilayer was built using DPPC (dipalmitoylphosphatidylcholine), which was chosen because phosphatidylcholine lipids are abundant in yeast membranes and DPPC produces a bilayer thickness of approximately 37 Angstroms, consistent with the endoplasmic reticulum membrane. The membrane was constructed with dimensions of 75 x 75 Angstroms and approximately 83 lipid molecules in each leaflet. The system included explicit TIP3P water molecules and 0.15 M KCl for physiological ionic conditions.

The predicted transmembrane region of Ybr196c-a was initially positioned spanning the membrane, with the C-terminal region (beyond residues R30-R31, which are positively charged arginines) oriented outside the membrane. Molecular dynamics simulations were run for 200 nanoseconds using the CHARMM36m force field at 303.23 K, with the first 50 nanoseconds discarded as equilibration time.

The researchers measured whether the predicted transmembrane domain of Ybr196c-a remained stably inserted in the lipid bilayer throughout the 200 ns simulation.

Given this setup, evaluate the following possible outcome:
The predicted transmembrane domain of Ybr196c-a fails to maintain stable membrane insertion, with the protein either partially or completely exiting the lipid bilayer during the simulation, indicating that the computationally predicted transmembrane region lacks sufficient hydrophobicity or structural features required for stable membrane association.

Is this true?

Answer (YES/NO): NO